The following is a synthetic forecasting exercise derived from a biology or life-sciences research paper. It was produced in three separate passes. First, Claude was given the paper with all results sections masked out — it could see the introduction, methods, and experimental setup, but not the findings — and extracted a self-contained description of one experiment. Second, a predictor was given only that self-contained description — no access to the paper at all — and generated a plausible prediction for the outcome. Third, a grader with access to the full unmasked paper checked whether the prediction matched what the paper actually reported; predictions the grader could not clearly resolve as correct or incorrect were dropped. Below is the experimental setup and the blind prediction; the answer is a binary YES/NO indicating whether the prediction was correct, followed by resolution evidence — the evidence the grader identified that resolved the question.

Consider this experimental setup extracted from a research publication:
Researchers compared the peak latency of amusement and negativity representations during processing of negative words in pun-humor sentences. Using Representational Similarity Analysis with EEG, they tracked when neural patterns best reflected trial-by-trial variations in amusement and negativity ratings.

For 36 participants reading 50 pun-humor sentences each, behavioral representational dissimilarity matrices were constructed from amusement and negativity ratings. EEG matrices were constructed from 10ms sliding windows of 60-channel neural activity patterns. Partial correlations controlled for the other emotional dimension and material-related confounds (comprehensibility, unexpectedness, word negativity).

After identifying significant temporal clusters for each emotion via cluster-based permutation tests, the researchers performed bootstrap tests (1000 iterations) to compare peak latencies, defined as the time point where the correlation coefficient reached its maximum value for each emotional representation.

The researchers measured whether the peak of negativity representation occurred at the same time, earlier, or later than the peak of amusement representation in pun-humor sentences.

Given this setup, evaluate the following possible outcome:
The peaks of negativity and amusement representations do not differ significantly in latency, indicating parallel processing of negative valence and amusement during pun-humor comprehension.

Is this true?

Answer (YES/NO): NO